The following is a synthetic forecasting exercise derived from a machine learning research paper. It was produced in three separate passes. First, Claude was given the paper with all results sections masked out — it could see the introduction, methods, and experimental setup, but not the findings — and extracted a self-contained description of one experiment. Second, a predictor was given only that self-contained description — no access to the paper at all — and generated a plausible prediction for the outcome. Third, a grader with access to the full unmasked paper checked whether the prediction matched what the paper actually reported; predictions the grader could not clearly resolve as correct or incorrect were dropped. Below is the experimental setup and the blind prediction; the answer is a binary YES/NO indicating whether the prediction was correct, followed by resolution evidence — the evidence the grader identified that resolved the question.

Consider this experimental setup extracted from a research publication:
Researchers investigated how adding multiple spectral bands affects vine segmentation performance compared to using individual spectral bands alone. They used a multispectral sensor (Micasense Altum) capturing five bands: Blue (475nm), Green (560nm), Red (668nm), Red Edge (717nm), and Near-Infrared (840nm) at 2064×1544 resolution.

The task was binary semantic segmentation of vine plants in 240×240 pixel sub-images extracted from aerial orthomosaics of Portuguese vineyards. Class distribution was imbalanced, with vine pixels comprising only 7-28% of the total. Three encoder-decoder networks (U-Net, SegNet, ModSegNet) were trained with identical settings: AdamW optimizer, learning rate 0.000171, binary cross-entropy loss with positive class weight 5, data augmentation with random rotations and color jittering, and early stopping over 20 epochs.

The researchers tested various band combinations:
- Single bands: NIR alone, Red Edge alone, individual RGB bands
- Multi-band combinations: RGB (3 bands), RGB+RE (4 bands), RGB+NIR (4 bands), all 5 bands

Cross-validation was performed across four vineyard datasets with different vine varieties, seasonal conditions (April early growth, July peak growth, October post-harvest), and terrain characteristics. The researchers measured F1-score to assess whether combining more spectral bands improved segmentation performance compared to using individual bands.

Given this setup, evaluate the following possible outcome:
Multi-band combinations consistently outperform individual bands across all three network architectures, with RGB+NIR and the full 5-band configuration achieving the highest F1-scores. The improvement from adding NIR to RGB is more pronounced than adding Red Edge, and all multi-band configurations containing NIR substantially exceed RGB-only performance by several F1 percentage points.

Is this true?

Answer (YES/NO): NO